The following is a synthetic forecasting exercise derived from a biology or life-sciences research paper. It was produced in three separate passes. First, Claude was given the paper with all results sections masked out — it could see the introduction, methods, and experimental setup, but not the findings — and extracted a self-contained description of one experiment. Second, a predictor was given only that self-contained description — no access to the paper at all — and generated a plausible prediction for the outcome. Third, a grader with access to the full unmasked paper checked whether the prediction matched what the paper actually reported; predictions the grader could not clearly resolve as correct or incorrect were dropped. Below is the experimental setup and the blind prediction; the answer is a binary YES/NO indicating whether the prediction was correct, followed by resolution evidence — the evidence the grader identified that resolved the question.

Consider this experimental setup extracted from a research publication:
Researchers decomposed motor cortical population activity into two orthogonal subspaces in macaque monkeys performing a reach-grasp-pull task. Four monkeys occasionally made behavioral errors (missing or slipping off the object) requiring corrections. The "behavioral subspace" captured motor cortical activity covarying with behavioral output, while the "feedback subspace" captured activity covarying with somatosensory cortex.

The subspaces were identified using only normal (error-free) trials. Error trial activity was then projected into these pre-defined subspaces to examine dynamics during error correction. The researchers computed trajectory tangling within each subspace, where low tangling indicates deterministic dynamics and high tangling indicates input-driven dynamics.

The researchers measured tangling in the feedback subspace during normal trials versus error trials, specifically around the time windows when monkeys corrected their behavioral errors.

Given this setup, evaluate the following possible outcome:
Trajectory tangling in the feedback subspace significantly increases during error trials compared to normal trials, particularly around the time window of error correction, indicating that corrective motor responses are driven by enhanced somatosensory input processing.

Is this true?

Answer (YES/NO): YES